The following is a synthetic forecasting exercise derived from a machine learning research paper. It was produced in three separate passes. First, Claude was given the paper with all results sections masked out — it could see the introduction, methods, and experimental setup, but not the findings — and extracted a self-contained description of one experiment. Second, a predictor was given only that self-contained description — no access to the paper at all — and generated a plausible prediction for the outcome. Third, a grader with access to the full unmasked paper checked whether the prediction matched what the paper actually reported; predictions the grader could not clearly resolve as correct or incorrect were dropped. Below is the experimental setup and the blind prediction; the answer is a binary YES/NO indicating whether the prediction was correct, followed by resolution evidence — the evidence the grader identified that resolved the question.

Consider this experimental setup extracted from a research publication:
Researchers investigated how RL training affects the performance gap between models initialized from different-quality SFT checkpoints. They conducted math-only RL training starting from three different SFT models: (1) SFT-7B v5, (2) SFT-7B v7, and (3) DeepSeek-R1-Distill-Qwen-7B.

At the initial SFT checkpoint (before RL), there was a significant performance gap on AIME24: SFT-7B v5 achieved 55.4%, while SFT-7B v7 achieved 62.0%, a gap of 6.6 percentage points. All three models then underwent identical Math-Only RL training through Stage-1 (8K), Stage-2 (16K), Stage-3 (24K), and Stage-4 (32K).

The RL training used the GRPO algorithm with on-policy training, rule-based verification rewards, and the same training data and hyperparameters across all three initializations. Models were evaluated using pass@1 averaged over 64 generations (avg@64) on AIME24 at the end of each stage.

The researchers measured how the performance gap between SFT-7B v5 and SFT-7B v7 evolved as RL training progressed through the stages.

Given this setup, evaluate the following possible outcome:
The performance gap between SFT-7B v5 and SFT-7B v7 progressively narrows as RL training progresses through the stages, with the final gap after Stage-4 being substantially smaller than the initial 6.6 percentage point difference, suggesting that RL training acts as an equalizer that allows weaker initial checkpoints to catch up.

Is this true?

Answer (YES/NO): YES